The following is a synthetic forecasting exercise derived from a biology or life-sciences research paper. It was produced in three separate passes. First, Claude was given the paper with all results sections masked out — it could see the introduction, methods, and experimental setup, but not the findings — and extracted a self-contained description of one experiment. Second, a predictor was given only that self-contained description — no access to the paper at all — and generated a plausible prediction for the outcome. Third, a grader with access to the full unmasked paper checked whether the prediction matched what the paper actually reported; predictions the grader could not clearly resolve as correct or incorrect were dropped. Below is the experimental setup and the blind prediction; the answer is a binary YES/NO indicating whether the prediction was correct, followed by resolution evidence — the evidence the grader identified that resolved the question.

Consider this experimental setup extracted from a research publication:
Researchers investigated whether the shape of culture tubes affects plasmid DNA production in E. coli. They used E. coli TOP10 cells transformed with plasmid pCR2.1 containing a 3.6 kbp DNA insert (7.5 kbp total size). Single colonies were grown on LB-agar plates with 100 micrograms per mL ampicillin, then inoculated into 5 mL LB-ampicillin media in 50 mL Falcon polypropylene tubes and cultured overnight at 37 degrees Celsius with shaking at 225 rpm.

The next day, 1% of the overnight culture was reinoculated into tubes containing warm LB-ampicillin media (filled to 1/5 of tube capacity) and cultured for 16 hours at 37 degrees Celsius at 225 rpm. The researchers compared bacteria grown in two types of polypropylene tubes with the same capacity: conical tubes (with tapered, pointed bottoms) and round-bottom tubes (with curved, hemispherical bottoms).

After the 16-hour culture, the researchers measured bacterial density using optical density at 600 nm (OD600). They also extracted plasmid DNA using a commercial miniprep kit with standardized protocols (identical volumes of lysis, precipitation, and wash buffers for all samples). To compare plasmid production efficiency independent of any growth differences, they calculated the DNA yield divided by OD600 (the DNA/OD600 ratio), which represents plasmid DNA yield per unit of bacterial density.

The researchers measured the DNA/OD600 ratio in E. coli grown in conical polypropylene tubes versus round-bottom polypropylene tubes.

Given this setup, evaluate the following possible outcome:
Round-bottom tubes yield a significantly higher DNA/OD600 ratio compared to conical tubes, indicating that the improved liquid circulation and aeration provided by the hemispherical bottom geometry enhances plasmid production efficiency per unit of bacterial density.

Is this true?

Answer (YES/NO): NO